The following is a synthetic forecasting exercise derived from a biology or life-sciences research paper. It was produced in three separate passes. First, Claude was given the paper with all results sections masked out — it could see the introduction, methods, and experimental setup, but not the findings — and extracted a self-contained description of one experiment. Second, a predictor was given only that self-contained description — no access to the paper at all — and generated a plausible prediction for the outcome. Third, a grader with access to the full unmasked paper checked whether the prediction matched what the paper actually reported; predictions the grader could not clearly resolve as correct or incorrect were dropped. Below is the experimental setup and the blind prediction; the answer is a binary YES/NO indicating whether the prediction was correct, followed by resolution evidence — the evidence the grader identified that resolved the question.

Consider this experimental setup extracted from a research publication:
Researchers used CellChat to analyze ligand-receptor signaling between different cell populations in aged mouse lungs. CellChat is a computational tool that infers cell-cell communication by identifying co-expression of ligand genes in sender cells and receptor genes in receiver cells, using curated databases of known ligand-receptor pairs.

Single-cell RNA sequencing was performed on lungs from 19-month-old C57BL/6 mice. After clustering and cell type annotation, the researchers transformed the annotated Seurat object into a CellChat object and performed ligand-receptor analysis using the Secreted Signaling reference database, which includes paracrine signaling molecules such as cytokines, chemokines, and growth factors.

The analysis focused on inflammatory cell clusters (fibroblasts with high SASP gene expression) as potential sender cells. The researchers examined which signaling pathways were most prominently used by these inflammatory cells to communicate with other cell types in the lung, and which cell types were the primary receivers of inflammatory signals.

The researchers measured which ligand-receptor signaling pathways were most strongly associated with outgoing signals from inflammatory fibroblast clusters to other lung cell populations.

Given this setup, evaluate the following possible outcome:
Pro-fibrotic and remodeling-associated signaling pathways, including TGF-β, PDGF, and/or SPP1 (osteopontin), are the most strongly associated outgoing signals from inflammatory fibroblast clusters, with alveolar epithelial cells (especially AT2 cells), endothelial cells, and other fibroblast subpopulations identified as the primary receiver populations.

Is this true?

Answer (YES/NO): NO